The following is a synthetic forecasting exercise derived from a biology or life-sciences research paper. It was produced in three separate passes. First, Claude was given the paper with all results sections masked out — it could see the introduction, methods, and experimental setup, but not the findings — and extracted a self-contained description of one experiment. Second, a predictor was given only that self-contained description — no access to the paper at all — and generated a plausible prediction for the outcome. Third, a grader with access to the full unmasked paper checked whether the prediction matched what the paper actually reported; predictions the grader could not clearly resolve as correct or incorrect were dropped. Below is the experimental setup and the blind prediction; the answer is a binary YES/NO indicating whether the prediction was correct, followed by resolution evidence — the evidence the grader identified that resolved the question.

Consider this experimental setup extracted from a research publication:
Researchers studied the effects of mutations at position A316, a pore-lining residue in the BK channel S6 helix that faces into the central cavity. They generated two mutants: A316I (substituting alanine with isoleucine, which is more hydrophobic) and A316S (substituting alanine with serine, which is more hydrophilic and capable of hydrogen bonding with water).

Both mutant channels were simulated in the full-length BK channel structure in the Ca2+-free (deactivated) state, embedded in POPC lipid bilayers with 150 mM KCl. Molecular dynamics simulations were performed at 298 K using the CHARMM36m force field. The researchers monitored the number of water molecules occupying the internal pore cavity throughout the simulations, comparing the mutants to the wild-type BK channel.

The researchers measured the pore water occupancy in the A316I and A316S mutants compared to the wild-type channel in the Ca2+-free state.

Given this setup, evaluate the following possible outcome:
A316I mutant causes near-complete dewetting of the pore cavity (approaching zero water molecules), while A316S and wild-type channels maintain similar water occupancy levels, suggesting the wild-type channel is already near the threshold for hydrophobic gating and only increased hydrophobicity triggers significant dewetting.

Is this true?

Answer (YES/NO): NO